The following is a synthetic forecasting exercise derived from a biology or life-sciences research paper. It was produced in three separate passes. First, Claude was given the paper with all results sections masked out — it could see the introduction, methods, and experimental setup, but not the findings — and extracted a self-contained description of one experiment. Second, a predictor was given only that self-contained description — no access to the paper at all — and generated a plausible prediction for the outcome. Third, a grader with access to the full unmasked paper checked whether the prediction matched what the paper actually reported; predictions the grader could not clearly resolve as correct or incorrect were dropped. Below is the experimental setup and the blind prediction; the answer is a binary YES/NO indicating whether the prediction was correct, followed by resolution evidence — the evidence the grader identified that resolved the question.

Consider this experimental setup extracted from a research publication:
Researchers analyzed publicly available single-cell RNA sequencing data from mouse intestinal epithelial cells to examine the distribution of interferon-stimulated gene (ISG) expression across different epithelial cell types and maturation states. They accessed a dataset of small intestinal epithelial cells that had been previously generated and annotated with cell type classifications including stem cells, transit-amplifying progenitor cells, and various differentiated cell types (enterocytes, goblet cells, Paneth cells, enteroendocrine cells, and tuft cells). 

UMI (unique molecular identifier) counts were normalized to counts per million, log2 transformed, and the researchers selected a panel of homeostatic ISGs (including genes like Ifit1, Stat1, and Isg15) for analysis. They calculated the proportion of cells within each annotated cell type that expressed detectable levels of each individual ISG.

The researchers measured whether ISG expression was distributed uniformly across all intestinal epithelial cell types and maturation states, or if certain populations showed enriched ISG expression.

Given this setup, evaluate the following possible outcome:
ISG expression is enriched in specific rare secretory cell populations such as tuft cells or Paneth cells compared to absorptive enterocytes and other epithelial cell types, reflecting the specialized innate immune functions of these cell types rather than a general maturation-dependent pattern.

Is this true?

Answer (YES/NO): NO